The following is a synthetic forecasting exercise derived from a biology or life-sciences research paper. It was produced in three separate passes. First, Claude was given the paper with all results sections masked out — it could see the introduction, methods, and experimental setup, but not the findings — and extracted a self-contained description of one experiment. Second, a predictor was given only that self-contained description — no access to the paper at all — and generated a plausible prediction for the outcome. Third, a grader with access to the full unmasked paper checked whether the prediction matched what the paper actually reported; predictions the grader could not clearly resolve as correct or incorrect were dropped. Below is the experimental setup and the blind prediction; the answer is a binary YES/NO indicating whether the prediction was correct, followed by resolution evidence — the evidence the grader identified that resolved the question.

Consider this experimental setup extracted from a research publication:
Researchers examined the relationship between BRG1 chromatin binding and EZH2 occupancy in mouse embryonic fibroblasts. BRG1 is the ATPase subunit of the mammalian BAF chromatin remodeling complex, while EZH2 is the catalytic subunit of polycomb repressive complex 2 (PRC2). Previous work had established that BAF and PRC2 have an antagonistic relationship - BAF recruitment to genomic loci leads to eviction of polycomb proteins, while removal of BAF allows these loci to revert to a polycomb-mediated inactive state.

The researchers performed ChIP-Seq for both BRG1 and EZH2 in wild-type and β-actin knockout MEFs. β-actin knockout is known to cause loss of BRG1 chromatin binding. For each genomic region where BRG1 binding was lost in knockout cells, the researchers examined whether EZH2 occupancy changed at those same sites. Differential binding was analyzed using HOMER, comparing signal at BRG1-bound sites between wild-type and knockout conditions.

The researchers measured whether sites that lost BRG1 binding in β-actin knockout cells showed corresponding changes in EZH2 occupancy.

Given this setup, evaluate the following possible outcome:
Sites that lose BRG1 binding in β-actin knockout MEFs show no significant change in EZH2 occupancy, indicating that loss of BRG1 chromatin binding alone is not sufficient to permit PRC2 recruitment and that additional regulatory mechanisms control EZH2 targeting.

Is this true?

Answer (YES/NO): NO